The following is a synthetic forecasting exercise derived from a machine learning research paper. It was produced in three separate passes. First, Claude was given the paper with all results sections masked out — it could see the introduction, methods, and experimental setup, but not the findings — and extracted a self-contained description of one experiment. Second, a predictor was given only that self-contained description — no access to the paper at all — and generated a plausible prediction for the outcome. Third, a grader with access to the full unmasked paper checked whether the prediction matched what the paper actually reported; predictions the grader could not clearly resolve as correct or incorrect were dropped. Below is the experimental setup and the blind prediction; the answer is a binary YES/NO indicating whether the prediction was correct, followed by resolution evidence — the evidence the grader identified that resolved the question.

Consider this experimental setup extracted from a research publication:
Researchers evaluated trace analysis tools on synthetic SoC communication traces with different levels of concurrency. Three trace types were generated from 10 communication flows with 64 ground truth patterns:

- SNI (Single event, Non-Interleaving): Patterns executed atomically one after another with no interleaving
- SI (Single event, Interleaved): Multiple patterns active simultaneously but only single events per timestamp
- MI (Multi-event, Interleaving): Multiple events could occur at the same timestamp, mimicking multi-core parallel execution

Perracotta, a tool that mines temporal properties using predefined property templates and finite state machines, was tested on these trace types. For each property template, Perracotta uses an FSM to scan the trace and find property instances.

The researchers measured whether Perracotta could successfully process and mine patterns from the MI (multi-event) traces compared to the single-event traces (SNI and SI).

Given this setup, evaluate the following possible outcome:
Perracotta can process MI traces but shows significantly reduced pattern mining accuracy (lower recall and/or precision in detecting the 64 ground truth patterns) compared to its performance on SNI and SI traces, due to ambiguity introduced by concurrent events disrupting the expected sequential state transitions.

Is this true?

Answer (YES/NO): NO